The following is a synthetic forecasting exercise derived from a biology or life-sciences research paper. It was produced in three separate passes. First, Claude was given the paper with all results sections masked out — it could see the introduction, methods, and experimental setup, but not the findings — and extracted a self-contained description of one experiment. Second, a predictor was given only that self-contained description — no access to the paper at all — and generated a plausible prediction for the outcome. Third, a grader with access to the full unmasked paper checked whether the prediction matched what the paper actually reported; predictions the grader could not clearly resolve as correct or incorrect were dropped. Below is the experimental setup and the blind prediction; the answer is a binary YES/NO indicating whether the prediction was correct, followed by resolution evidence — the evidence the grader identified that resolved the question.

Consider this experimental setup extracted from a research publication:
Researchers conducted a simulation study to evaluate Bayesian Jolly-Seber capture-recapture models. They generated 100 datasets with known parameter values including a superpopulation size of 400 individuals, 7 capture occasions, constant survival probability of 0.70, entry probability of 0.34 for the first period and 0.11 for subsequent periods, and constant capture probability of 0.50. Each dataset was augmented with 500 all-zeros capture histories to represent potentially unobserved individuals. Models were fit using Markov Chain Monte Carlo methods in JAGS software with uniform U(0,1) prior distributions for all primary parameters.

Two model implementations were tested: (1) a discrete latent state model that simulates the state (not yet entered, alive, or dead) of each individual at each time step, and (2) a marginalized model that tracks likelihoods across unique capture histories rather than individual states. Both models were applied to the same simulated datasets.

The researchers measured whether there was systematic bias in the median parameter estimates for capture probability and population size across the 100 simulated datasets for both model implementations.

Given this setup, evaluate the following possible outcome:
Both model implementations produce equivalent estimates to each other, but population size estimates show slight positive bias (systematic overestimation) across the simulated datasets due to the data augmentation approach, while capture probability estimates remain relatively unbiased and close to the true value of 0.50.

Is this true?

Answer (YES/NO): NO